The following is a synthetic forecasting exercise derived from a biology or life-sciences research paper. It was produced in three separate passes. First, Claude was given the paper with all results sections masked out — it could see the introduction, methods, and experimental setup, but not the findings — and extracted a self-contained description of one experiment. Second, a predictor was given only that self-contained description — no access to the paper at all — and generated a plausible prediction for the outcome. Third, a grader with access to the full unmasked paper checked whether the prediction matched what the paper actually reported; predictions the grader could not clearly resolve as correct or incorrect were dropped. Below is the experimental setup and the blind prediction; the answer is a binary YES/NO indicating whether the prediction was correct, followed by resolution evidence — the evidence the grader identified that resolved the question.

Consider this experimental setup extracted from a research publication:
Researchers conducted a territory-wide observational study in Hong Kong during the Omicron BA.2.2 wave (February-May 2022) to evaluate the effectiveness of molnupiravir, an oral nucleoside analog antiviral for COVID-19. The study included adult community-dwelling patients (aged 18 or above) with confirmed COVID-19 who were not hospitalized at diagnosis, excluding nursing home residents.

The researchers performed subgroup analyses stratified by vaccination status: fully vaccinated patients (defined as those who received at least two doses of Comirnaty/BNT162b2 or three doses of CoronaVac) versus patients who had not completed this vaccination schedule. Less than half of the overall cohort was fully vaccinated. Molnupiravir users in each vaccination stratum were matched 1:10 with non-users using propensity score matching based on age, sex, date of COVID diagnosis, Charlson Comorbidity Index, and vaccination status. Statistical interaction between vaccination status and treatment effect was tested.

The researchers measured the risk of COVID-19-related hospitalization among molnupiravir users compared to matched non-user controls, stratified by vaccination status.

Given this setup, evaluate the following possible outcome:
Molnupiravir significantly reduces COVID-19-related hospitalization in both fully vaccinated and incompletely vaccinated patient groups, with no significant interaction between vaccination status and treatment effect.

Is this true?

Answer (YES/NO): NO